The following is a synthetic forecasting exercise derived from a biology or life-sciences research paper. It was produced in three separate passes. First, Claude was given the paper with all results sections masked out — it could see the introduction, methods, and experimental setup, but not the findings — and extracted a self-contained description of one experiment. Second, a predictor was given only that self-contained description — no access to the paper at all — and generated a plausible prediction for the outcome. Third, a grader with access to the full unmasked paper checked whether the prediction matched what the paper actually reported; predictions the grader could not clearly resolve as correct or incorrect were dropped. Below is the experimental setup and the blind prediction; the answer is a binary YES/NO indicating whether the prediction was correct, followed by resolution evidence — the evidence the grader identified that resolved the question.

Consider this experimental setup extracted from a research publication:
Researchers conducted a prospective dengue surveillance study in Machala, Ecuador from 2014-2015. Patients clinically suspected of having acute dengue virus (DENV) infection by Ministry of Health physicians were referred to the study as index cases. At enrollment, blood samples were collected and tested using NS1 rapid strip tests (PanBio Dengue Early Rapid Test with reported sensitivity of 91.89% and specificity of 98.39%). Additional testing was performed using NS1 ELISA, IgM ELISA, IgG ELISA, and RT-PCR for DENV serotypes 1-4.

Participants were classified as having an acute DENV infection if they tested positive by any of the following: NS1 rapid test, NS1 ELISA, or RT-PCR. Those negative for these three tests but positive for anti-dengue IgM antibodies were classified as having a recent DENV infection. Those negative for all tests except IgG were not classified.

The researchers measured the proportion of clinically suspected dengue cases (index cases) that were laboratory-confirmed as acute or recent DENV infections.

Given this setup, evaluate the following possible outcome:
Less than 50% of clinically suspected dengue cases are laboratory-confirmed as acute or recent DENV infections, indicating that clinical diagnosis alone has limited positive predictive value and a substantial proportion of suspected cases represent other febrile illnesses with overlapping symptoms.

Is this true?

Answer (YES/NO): YES